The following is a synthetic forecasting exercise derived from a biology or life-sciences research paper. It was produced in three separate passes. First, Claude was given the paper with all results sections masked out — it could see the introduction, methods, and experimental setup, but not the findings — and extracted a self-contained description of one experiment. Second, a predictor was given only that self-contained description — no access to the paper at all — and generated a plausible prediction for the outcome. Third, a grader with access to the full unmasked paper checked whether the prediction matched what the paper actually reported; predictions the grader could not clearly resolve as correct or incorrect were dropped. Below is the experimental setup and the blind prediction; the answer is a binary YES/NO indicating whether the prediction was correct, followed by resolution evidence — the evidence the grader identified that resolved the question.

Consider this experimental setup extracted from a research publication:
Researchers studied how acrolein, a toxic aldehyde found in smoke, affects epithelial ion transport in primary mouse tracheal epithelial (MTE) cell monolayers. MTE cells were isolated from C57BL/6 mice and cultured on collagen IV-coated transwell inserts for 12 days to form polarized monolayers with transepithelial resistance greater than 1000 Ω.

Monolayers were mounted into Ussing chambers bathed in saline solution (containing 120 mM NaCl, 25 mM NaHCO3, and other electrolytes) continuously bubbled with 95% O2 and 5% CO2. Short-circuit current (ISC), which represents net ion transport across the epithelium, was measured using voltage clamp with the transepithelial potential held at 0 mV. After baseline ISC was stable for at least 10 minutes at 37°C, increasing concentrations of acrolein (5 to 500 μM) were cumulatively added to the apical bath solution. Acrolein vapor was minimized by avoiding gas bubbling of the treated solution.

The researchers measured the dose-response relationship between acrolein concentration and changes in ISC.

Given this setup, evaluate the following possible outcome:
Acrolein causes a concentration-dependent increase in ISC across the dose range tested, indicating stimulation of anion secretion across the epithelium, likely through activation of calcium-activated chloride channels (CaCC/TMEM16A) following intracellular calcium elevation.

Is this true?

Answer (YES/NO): NO